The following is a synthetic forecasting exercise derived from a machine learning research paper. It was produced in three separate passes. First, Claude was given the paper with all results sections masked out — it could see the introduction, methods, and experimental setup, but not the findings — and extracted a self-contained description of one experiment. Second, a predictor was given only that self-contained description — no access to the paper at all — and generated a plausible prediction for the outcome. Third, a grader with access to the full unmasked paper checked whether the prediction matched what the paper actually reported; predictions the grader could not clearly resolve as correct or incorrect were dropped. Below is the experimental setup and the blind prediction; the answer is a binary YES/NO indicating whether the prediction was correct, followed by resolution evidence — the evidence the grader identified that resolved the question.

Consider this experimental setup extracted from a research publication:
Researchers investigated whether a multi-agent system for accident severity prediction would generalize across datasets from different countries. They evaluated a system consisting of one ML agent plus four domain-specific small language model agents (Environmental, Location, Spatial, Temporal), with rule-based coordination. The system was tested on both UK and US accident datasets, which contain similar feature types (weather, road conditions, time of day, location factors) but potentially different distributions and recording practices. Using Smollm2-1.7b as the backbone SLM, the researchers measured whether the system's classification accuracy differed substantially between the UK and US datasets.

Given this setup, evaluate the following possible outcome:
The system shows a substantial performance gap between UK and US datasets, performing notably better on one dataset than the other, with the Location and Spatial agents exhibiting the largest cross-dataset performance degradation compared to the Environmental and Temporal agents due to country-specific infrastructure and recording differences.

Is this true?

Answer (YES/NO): NO